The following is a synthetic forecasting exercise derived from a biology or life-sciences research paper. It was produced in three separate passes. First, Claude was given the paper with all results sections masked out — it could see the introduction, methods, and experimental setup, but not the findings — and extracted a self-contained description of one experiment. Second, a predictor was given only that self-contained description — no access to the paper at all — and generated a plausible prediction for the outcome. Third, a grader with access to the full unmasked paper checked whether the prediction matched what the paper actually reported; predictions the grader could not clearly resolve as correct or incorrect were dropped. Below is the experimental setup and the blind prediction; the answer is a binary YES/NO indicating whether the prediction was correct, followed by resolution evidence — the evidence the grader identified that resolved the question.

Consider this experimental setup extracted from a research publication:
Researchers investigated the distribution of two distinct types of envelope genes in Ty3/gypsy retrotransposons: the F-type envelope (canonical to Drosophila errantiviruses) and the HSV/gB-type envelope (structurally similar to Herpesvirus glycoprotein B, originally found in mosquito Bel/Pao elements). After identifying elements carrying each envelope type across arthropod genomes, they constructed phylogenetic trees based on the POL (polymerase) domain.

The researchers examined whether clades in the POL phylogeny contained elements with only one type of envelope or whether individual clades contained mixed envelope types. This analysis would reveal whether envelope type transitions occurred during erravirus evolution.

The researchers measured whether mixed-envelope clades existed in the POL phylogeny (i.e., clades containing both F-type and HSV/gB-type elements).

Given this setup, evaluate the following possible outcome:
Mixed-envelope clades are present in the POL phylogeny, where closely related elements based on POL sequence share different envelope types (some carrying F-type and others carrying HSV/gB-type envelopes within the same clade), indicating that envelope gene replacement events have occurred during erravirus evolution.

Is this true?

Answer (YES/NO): YES